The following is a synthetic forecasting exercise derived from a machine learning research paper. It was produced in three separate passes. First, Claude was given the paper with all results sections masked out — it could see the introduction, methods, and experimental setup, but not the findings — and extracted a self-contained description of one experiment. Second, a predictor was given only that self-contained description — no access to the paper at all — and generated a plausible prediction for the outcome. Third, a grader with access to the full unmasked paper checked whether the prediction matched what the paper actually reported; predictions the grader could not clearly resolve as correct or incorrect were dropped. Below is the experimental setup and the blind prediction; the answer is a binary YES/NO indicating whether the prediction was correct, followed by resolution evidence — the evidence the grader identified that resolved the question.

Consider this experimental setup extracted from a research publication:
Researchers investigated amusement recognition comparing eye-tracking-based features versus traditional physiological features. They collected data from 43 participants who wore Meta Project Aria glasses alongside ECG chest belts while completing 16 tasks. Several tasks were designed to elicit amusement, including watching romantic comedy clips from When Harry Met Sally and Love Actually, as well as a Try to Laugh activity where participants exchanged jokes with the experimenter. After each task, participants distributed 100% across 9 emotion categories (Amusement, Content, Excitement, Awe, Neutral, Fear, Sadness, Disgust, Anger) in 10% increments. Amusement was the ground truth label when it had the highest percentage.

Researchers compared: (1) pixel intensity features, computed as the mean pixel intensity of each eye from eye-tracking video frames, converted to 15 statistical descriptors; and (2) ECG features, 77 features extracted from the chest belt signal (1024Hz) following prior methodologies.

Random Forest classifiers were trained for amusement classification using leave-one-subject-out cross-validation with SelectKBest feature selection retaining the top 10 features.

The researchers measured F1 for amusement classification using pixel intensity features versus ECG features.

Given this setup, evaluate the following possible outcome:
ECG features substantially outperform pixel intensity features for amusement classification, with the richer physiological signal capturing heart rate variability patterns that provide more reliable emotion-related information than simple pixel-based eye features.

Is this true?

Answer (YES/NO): NO